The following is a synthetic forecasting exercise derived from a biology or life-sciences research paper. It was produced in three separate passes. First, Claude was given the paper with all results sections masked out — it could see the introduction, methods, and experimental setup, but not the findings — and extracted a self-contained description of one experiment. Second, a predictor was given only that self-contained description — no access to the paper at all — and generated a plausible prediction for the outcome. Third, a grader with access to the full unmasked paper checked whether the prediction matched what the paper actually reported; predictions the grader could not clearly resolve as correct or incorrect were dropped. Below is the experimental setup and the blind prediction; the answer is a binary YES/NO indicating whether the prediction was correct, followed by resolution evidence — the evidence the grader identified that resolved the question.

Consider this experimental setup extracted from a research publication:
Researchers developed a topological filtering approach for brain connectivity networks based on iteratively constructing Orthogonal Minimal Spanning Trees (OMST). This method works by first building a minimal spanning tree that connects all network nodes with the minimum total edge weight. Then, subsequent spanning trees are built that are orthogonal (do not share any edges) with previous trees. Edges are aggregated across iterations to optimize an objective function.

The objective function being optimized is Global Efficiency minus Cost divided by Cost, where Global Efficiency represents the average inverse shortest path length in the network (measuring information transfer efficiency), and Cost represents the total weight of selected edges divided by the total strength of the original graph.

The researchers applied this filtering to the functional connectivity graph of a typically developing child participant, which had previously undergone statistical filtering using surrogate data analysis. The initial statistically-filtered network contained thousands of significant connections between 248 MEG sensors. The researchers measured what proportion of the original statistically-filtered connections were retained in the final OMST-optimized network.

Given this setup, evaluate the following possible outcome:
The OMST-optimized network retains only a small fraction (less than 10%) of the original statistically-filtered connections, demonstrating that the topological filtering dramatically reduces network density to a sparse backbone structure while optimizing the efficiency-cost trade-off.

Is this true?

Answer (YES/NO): YES